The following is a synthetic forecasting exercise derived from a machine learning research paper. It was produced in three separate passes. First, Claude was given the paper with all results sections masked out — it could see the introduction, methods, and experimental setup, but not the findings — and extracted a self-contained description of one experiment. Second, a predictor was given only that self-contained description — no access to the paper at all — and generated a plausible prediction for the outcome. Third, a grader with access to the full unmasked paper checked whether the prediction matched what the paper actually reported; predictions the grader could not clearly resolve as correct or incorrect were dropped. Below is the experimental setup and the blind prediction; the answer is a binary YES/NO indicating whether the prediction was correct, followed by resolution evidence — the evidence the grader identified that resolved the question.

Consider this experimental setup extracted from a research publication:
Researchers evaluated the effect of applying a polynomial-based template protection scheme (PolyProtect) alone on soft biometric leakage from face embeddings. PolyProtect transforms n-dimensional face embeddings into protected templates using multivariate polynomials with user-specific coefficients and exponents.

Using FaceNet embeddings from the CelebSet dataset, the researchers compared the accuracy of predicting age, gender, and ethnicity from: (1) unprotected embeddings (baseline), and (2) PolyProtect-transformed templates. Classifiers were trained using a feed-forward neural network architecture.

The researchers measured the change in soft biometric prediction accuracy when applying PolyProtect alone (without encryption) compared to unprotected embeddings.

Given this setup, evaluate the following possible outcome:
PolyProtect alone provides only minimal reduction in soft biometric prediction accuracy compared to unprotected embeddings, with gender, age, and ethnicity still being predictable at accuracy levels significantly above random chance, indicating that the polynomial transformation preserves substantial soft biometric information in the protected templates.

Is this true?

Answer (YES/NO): YES